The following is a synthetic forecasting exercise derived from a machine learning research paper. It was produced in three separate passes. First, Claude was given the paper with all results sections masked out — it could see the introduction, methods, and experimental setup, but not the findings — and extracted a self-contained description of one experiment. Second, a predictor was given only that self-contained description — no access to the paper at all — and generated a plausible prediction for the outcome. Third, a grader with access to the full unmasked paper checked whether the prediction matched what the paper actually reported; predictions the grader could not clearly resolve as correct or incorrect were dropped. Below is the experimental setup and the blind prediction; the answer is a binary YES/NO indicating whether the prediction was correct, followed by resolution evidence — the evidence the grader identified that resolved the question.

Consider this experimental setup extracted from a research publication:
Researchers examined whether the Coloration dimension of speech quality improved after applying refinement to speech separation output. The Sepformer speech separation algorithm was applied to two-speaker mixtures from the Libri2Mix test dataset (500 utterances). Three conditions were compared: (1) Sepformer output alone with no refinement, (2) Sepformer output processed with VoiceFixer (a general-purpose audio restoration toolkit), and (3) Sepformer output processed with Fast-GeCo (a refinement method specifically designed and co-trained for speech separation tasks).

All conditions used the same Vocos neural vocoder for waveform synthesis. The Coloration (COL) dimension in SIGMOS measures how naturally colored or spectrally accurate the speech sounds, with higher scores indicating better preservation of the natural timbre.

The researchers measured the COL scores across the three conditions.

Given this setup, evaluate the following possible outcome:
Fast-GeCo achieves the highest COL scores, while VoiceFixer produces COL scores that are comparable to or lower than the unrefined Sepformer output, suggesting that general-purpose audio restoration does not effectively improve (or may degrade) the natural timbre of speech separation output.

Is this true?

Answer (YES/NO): YES